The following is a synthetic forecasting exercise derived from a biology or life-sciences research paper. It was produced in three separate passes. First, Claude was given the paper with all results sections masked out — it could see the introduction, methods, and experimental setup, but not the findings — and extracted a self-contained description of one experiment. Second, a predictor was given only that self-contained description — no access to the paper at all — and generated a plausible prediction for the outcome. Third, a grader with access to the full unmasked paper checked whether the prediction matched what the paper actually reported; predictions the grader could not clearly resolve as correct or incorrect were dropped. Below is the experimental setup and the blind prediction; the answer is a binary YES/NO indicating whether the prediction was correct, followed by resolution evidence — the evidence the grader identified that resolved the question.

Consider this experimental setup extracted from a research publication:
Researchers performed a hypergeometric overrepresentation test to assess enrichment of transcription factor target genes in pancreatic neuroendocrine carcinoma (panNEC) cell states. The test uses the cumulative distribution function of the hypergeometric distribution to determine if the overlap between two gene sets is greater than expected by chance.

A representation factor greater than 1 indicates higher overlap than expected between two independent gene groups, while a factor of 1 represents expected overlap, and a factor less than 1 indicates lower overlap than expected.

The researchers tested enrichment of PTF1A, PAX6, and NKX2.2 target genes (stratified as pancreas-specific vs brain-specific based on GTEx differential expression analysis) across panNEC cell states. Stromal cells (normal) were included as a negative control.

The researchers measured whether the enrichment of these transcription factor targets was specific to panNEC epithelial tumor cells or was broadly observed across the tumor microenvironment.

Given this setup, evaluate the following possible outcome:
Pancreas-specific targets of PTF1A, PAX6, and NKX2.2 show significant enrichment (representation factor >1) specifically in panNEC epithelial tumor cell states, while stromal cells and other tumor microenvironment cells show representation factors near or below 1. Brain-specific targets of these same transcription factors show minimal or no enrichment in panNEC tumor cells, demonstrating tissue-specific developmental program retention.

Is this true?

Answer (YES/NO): NO